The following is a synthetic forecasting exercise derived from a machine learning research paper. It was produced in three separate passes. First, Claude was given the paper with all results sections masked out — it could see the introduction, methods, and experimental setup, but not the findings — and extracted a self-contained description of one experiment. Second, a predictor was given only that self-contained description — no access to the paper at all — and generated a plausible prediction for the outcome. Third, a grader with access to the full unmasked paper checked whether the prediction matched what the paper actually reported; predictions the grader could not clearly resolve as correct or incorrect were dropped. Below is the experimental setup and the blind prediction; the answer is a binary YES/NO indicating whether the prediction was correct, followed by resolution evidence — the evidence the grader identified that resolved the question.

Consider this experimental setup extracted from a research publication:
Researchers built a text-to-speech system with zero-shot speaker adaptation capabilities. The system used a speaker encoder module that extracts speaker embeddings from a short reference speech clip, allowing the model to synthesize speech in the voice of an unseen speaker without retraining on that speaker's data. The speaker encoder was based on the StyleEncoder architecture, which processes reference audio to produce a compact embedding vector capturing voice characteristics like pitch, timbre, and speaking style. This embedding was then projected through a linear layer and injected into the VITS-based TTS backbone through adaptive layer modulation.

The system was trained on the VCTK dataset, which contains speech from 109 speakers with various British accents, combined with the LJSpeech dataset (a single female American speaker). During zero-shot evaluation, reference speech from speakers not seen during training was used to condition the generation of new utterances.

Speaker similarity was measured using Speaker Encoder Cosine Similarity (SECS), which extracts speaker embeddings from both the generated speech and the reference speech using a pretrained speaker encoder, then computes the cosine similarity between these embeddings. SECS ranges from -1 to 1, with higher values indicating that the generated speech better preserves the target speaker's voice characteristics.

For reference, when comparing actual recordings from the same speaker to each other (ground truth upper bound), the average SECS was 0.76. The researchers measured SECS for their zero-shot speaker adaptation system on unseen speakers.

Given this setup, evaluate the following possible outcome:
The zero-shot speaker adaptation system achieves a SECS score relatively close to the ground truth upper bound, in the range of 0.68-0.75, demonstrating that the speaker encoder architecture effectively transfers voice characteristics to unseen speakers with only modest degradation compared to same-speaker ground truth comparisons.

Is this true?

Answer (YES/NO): NO